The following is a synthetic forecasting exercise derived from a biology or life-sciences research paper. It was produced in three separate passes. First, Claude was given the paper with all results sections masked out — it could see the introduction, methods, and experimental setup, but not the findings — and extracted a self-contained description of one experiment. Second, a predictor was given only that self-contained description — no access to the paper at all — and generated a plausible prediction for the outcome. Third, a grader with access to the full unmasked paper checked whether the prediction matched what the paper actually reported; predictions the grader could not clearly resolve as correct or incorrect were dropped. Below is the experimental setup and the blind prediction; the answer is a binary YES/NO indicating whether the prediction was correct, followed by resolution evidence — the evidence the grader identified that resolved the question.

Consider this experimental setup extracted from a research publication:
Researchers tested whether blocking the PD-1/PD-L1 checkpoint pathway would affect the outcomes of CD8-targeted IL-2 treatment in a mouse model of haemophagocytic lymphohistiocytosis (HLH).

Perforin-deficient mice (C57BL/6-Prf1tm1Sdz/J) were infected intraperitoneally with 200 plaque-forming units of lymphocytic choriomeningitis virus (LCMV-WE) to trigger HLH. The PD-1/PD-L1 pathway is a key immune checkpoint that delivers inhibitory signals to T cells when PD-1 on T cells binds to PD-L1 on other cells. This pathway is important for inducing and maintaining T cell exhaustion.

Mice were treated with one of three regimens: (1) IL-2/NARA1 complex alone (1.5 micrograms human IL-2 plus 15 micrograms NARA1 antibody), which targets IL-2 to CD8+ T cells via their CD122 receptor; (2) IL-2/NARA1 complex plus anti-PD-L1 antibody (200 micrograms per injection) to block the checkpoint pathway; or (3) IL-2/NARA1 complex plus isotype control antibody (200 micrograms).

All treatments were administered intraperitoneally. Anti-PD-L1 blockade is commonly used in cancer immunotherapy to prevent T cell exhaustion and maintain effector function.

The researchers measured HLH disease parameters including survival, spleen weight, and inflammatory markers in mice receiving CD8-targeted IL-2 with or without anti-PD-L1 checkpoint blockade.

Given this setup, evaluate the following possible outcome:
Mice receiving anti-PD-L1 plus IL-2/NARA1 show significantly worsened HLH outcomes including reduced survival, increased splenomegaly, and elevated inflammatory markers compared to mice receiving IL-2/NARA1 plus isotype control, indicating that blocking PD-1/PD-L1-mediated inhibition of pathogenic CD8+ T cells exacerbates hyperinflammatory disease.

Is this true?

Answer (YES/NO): YES